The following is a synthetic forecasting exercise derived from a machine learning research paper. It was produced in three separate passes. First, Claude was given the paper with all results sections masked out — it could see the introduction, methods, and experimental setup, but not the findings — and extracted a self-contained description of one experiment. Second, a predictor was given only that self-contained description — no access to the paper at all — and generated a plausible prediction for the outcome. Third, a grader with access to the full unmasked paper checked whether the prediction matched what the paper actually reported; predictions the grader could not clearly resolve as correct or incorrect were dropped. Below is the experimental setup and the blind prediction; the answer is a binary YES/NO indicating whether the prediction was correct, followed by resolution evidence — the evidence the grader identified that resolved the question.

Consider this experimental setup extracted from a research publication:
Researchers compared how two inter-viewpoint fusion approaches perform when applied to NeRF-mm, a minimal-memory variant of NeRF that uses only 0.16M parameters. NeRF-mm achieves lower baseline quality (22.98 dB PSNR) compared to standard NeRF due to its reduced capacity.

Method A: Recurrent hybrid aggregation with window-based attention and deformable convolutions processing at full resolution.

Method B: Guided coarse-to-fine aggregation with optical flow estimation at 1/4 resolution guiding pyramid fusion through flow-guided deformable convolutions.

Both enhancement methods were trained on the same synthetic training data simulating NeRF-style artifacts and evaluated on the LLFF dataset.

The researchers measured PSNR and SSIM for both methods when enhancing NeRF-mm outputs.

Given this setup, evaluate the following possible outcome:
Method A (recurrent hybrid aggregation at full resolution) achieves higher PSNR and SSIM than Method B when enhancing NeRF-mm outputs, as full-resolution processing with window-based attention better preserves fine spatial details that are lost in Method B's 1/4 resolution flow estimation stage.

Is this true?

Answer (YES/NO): NO